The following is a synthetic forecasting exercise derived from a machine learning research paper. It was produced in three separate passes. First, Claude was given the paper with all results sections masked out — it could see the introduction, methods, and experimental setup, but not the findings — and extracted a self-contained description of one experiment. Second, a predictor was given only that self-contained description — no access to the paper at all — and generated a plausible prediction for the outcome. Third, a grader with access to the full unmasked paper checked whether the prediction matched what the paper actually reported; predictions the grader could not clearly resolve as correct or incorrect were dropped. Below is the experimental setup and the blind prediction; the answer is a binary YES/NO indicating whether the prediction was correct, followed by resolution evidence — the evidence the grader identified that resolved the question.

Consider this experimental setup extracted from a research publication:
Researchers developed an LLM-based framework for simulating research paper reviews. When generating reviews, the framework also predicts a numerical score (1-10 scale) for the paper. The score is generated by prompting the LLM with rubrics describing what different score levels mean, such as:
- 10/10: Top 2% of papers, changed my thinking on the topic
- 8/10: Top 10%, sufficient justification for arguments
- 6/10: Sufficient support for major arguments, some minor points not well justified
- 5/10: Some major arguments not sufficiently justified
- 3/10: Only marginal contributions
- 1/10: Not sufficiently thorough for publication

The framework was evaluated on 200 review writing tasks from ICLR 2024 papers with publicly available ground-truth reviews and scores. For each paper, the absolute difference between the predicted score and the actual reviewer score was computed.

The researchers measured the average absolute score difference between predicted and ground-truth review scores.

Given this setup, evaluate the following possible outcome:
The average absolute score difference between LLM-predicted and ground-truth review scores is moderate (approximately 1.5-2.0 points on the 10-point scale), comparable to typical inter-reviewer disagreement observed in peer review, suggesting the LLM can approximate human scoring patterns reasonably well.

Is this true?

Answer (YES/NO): NO